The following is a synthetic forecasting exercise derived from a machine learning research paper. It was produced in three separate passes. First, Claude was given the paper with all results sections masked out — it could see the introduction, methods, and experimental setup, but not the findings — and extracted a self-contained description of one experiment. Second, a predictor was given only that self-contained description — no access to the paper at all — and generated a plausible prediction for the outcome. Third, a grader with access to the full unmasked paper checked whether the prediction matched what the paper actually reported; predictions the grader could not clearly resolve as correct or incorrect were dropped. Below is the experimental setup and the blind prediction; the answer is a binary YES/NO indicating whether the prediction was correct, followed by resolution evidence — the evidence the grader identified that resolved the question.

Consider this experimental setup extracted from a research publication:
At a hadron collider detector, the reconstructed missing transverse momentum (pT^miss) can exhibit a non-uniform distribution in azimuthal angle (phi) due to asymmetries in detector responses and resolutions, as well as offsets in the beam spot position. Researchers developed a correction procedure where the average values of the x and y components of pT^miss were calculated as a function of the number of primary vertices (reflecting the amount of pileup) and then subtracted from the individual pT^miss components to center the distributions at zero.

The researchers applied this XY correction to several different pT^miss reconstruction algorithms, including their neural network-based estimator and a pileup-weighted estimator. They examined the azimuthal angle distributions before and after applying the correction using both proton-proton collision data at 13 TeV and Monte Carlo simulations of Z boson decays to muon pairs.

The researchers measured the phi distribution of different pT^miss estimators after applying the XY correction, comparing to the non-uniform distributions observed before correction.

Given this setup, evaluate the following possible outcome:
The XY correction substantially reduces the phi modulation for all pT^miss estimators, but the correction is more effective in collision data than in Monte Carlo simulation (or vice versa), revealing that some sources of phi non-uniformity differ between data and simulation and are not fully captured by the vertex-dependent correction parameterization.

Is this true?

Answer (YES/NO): NO